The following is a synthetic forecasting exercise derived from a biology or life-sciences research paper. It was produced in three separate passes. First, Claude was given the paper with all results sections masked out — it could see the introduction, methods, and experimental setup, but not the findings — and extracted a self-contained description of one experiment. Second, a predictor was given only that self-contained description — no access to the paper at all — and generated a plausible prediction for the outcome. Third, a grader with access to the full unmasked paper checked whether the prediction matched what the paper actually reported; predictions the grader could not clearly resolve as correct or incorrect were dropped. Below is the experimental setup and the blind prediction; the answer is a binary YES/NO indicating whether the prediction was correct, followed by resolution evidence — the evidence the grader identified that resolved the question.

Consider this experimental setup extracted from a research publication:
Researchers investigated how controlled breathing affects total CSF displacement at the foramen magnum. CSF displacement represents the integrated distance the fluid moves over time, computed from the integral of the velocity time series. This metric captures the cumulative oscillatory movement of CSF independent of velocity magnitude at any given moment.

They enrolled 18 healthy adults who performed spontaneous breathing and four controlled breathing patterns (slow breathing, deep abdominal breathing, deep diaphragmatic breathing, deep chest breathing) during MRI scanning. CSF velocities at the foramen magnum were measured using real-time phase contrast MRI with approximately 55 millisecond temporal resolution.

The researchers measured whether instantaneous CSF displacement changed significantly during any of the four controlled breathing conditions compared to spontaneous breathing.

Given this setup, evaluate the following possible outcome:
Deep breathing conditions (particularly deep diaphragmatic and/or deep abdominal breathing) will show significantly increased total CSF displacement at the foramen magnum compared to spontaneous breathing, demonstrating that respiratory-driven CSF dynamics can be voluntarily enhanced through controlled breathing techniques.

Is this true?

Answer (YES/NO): NO